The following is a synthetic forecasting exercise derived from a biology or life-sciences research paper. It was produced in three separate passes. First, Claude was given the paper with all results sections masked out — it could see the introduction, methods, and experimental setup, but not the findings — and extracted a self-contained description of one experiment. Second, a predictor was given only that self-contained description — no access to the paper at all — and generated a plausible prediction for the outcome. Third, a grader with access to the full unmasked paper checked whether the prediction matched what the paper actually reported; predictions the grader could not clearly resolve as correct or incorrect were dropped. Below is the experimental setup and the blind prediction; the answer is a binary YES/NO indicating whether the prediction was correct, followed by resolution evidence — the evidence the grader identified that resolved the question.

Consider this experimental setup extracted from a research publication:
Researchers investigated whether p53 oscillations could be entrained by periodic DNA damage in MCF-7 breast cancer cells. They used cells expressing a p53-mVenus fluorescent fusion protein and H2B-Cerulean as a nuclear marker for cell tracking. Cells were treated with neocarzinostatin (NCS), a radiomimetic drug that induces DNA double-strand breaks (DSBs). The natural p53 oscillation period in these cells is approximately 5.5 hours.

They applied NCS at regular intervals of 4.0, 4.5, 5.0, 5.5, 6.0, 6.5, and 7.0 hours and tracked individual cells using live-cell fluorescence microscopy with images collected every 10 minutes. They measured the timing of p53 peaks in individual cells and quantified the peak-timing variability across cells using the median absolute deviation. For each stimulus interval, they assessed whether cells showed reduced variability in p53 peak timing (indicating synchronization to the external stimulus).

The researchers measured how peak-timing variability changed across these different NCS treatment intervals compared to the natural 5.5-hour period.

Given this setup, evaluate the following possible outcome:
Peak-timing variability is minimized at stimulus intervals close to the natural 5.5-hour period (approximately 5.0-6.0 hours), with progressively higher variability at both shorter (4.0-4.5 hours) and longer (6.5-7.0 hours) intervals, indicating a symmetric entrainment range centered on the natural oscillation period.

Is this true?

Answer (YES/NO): NO